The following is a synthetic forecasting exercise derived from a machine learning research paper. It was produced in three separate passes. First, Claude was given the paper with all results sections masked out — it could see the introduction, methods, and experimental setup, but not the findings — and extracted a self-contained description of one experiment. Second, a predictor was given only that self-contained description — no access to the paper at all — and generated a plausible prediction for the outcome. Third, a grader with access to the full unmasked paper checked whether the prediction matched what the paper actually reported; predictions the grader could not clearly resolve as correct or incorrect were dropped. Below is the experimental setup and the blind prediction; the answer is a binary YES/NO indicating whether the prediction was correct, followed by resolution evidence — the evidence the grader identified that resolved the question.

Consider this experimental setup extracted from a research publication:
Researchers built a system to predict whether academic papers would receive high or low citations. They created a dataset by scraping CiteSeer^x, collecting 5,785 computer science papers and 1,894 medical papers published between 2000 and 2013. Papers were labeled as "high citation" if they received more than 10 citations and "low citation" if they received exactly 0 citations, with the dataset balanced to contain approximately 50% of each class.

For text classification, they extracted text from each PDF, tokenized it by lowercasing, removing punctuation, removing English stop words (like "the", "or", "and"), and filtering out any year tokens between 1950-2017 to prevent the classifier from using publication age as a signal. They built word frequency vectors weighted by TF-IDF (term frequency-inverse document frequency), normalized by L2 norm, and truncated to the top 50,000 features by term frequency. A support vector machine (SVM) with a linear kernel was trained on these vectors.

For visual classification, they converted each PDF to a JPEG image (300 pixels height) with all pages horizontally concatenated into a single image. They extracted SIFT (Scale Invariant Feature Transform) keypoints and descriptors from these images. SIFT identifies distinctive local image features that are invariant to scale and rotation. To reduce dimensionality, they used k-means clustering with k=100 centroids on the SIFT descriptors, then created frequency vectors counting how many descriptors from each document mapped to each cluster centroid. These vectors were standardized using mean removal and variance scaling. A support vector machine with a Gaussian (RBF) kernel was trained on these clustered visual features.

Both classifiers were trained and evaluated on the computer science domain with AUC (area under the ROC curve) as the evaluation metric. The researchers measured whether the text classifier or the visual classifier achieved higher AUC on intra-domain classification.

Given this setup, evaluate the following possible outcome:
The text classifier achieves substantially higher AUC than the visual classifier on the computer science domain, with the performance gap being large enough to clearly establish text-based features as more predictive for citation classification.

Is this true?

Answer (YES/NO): YES